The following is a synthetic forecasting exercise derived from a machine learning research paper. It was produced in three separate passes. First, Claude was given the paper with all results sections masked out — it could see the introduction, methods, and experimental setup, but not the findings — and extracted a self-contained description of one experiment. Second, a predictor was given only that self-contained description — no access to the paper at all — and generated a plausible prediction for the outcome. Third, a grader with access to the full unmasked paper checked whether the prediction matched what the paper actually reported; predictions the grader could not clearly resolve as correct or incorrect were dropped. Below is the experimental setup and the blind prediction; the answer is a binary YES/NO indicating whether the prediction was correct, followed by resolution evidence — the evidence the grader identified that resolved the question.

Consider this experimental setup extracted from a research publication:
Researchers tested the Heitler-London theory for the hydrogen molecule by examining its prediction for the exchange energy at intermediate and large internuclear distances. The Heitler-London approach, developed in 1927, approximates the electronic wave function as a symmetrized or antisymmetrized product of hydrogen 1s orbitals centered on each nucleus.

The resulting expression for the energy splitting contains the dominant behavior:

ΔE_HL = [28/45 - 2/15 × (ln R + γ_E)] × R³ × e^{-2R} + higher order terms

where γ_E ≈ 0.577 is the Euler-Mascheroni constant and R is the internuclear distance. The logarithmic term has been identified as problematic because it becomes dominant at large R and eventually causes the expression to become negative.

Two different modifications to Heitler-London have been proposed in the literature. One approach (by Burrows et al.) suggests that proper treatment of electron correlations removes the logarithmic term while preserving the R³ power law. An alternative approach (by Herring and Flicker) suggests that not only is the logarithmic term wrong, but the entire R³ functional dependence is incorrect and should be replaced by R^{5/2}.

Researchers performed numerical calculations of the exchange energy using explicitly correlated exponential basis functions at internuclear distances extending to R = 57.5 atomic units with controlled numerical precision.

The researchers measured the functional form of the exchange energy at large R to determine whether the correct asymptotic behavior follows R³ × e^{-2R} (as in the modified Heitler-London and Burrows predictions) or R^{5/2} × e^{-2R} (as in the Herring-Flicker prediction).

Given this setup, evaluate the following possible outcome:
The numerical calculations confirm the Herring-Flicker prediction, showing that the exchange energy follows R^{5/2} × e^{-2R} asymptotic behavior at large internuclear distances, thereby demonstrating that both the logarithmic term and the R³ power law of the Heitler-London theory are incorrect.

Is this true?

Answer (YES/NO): YES